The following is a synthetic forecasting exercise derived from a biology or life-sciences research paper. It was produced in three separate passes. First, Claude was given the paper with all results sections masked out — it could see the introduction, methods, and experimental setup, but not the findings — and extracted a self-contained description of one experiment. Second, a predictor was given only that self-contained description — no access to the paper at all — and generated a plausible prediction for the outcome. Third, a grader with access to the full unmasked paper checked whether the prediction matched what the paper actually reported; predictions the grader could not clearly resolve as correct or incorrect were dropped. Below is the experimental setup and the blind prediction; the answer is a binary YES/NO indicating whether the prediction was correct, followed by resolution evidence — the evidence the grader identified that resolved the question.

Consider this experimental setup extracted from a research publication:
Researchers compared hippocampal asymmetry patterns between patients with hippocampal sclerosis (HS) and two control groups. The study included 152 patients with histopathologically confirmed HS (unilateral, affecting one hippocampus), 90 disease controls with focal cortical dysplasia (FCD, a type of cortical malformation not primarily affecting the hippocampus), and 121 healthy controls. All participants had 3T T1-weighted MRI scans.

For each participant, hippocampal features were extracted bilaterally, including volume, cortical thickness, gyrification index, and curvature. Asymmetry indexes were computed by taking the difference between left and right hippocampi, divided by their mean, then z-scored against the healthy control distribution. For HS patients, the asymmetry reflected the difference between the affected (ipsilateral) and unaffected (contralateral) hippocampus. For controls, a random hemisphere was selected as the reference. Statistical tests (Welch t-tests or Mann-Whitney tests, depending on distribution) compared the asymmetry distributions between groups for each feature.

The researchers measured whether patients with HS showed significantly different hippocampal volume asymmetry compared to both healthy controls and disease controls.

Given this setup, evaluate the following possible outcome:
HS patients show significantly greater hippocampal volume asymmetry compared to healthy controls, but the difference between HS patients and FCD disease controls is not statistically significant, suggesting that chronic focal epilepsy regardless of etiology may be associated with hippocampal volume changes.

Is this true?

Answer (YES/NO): NO